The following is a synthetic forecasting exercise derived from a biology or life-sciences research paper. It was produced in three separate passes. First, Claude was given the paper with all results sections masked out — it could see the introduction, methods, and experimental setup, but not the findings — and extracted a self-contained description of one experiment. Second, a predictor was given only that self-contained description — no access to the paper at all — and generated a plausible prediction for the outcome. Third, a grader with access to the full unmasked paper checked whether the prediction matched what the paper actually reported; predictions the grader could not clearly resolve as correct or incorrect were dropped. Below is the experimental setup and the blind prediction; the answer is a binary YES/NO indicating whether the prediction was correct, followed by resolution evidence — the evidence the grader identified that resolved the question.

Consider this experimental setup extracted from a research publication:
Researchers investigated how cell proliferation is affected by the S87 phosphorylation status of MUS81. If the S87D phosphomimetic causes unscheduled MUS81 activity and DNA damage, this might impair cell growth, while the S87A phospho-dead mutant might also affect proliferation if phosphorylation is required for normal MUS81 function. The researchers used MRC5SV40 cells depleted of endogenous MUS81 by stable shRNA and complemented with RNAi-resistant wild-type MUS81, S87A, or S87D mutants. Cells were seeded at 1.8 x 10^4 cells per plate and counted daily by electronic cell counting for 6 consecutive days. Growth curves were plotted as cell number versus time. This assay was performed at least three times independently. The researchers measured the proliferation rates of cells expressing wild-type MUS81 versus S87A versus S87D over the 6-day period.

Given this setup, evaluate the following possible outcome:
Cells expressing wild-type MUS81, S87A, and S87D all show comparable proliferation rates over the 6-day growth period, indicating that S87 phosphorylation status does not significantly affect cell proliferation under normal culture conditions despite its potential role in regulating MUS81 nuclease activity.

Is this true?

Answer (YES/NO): NO